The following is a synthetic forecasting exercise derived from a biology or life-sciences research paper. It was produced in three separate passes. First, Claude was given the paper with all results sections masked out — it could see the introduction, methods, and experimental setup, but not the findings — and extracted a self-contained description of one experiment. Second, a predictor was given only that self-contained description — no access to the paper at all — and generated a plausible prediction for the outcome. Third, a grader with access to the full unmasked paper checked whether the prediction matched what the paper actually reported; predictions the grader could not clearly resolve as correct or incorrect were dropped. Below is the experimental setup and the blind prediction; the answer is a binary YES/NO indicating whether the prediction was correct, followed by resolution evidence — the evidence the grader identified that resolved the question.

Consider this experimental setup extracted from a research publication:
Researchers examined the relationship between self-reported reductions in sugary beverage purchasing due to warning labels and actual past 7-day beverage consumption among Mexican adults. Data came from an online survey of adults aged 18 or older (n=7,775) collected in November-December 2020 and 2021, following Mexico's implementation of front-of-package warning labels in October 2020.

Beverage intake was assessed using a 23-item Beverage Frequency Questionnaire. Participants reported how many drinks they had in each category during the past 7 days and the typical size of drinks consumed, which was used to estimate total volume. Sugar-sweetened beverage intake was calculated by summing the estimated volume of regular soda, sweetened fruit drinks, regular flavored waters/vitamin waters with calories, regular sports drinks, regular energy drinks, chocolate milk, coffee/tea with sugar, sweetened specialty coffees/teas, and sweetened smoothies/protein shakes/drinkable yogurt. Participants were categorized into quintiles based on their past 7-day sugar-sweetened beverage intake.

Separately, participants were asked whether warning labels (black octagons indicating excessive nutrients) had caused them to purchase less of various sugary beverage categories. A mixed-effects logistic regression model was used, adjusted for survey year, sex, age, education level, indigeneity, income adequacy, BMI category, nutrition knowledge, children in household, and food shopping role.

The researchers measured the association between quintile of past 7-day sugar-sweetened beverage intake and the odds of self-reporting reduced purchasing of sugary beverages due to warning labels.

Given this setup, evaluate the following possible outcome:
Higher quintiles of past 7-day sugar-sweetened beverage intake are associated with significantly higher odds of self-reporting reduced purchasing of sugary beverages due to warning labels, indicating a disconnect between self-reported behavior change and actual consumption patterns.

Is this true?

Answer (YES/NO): NO